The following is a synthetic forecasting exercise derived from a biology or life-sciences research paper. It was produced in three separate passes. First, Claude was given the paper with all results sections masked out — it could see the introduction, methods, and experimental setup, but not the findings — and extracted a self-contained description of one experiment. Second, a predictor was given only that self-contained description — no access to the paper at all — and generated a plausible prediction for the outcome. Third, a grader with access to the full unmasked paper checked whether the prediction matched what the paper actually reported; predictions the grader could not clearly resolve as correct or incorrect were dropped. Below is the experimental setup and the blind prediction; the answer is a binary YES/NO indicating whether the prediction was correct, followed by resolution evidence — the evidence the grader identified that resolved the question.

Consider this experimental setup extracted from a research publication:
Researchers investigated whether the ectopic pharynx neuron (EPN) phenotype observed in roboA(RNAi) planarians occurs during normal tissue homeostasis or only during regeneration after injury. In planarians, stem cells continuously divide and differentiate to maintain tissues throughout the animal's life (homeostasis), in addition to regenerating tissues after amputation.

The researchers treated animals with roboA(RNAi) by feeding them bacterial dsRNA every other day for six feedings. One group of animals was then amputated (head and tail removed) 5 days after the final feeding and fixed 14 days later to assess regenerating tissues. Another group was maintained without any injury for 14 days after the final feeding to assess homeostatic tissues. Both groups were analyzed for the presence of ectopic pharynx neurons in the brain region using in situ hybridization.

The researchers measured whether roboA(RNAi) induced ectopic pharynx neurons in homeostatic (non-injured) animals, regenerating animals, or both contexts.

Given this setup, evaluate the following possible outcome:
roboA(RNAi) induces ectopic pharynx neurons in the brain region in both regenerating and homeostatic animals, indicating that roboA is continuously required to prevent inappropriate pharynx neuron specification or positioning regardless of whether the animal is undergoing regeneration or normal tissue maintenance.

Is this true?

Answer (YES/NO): YES